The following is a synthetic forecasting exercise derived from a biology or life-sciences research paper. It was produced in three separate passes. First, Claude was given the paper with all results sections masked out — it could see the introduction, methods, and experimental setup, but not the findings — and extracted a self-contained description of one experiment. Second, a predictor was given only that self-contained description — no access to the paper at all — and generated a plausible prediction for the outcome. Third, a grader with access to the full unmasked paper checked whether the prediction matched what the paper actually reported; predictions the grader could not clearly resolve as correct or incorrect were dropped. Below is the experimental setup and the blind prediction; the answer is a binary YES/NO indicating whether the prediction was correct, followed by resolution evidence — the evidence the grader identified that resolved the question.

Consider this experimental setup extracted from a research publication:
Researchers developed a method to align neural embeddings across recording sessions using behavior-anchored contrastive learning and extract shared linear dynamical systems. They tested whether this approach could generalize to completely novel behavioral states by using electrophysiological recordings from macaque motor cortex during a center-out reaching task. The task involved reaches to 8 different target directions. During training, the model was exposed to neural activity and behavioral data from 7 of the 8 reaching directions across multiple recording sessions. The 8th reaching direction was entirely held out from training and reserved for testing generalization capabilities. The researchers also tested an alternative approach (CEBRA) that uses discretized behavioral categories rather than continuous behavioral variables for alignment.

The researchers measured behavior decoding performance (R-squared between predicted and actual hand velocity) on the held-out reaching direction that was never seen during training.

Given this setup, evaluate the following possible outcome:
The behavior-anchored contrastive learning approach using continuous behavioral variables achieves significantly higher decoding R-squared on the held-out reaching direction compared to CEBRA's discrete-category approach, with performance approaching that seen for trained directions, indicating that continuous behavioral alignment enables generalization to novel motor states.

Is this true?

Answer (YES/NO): NO